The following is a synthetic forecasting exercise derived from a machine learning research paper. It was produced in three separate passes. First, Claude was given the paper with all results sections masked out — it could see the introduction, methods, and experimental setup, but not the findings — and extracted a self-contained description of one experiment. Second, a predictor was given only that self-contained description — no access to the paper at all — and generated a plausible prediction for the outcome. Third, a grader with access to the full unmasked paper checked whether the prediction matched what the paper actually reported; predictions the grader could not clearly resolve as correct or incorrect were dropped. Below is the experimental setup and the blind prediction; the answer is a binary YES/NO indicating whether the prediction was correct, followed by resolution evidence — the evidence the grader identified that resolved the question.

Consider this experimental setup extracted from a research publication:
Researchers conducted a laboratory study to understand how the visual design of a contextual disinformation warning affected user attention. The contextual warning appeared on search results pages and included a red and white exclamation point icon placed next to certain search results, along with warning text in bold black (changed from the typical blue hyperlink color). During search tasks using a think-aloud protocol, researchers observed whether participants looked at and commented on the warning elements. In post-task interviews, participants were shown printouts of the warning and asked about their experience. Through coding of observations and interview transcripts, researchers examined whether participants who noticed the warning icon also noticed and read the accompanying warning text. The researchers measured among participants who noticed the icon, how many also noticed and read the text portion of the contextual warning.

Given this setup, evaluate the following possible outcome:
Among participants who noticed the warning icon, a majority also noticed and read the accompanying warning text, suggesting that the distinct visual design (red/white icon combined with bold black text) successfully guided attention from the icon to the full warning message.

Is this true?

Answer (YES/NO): NO